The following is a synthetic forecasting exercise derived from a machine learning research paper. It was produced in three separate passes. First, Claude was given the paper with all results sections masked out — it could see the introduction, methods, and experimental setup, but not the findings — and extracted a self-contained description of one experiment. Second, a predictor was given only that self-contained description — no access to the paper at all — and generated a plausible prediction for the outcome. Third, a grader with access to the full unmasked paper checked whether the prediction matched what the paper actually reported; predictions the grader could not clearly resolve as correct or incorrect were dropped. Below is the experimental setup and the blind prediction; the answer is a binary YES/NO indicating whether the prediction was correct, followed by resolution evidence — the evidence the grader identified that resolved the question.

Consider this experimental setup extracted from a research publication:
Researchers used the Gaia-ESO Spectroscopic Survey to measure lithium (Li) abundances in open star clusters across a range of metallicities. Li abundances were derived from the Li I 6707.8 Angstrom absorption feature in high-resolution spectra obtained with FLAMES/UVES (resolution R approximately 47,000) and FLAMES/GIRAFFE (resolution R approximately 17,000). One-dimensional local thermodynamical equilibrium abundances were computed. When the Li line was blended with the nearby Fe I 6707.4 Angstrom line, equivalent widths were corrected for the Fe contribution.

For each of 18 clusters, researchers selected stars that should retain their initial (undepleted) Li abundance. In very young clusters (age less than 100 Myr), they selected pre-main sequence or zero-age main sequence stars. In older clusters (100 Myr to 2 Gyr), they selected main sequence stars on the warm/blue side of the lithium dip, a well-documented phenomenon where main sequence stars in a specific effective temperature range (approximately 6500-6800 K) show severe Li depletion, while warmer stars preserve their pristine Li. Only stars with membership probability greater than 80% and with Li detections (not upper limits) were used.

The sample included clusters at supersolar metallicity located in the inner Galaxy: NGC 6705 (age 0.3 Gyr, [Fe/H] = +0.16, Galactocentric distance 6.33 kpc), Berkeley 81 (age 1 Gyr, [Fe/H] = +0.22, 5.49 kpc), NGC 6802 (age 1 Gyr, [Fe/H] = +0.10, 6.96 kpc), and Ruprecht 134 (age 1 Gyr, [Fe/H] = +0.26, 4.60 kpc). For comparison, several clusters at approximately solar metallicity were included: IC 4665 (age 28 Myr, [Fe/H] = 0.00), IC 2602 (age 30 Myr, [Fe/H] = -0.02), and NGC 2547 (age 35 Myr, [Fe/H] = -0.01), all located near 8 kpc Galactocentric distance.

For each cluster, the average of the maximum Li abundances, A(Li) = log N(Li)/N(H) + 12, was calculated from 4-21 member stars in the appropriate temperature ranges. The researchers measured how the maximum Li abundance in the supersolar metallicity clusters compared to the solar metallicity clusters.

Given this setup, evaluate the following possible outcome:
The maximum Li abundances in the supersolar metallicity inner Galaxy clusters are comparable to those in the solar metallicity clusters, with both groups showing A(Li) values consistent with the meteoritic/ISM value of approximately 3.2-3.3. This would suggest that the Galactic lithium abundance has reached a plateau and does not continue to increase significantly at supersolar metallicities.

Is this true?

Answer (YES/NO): NO